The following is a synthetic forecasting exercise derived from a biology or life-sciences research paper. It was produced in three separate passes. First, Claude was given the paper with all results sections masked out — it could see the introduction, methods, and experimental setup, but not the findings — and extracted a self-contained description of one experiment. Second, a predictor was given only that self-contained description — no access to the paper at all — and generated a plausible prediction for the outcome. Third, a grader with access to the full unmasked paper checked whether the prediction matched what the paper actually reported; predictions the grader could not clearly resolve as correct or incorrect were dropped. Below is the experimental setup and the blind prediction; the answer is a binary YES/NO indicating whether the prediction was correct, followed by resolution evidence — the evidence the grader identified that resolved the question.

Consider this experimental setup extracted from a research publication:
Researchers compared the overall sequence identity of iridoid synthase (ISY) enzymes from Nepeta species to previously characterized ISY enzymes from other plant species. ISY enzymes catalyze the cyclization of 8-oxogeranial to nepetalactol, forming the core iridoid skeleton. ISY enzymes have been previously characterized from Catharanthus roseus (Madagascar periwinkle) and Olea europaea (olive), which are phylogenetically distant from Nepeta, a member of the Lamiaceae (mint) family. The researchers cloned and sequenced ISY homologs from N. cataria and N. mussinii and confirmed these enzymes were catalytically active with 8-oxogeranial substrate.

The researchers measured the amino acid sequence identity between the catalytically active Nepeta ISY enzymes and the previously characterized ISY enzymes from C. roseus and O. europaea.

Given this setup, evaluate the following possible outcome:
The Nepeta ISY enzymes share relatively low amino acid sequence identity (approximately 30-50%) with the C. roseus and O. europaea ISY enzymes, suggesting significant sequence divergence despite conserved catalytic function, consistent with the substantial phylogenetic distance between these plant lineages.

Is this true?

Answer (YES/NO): NO